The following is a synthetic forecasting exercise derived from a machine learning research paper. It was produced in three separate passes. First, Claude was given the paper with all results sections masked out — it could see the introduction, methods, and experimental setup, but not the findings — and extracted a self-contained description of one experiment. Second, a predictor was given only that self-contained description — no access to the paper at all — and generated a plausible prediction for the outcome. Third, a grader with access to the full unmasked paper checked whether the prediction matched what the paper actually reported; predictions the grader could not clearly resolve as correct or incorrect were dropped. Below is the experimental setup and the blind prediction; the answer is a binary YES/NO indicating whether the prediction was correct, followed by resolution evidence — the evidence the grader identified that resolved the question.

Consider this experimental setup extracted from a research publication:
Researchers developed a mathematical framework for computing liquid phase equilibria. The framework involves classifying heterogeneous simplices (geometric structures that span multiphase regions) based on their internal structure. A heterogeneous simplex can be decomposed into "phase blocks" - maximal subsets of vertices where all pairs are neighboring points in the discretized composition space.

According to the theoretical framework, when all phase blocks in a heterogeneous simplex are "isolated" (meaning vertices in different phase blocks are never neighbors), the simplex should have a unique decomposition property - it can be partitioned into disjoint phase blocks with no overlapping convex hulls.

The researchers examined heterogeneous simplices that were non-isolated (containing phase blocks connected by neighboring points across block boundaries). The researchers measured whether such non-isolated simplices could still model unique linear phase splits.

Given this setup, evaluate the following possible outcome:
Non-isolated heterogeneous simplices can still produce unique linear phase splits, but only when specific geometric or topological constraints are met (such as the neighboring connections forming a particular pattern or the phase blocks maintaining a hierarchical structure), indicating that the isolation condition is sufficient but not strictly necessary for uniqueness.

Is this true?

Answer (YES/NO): NO